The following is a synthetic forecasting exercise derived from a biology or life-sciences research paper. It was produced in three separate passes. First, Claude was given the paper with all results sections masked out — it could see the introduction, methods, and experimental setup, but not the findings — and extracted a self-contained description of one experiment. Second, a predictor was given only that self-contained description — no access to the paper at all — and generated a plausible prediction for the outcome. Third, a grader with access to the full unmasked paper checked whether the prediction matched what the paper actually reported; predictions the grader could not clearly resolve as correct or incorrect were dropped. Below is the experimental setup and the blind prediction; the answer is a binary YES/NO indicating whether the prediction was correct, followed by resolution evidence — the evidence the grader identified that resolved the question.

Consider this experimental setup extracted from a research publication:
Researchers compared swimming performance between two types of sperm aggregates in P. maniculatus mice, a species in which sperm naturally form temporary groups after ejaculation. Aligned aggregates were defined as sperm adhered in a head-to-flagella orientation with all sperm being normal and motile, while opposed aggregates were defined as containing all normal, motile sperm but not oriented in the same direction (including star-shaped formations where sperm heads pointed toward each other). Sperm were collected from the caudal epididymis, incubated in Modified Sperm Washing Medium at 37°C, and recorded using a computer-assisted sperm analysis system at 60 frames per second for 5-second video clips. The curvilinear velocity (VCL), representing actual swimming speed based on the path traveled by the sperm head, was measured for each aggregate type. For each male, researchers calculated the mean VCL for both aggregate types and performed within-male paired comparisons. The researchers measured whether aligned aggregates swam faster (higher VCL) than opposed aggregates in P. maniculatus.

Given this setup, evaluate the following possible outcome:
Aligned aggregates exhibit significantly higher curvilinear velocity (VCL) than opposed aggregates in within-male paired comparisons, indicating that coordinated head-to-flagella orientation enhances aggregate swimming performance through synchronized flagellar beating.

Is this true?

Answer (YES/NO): YES